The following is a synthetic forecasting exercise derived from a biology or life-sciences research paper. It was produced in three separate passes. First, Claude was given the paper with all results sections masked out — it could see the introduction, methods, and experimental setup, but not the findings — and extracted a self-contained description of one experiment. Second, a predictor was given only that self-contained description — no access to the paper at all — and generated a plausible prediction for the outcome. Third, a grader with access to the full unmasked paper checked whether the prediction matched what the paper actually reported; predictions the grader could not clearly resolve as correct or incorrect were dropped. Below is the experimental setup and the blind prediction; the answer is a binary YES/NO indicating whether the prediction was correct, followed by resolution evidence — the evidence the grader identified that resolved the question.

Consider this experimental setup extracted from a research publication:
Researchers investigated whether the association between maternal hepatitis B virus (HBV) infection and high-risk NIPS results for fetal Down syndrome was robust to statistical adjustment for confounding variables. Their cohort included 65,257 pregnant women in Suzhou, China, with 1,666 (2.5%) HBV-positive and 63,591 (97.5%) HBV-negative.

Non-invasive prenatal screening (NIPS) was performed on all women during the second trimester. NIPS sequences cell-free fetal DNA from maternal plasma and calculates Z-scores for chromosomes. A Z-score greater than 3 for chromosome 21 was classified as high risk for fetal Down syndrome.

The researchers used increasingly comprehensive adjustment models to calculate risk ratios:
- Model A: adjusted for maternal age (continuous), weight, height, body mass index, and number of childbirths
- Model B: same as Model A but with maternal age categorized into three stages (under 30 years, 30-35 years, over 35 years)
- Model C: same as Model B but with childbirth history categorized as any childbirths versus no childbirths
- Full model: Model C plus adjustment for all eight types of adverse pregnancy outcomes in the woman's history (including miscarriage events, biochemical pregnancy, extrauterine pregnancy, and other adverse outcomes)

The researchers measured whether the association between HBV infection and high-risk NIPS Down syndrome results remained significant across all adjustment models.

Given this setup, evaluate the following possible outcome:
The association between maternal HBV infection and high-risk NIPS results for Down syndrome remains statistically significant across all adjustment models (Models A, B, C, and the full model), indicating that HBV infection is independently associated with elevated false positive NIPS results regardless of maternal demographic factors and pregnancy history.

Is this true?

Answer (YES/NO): NO